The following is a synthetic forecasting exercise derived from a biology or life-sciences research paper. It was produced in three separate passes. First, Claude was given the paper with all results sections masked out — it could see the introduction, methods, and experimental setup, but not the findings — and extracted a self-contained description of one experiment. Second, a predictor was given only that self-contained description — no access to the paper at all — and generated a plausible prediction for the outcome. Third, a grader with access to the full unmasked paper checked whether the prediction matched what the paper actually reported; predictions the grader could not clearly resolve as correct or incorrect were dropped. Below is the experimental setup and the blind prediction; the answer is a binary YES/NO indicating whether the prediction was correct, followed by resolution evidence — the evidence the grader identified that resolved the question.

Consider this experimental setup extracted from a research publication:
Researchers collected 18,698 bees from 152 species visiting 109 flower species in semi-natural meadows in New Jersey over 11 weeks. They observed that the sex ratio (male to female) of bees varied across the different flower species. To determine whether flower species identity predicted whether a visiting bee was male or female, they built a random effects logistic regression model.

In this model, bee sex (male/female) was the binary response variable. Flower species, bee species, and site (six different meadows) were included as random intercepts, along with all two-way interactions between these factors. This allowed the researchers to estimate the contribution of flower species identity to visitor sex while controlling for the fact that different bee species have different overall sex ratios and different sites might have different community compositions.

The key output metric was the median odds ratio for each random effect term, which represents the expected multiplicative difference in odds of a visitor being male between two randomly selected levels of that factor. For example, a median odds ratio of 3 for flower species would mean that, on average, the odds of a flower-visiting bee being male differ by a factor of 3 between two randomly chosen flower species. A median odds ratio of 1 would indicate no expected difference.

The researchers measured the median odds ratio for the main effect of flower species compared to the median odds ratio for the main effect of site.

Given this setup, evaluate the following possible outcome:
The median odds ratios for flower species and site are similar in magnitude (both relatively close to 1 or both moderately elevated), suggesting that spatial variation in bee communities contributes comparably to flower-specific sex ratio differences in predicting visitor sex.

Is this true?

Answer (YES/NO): NO